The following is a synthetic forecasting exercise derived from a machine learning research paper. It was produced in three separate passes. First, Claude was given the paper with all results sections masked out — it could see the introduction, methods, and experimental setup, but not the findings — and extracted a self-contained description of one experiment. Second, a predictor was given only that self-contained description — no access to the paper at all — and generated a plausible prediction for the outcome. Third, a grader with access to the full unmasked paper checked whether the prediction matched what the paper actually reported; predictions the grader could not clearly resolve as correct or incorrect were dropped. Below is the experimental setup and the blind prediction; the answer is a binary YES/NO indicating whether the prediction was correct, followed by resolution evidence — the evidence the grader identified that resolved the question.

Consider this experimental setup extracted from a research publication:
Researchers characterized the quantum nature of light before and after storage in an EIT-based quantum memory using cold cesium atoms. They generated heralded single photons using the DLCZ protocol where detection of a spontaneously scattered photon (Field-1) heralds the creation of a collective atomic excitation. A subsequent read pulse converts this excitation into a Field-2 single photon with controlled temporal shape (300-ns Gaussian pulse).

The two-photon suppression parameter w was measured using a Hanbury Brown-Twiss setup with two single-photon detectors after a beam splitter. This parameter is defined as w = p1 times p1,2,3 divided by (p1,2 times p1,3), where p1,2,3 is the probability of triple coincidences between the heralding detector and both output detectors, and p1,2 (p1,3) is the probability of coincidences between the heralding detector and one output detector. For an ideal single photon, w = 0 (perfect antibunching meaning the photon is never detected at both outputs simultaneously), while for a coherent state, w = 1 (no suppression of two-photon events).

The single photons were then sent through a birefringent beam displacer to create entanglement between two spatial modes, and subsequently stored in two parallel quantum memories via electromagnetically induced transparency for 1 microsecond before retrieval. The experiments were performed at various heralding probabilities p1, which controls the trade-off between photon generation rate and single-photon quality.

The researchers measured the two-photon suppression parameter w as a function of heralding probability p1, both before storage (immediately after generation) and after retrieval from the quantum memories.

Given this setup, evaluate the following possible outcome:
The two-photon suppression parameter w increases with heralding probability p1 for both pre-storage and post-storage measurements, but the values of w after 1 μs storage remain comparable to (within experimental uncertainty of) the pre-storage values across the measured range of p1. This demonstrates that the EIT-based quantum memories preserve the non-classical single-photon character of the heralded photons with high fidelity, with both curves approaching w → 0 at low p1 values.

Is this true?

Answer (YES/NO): YES